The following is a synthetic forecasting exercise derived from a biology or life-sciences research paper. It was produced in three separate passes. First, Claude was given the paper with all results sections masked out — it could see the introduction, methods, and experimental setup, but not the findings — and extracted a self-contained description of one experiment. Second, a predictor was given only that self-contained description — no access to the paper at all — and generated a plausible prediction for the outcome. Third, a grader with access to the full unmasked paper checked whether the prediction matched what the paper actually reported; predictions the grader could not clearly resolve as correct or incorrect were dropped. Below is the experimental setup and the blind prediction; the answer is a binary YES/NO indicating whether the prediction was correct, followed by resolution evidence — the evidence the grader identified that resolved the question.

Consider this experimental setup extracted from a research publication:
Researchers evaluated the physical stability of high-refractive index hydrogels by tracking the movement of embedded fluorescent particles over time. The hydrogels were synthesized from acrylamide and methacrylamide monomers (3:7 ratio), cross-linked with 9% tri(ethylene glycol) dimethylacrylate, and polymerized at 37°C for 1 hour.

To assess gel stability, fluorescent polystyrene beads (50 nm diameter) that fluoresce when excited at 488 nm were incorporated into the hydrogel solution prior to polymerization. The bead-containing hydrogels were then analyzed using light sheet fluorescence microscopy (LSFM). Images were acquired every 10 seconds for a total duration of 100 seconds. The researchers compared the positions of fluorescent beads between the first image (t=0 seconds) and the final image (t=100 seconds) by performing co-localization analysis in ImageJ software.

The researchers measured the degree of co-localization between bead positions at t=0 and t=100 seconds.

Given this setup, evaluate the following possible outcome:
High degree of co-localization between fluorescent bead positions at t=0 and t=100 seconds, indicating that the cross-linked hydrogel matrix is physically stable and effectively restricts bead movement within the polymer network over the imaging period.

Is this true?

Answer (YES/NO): YES